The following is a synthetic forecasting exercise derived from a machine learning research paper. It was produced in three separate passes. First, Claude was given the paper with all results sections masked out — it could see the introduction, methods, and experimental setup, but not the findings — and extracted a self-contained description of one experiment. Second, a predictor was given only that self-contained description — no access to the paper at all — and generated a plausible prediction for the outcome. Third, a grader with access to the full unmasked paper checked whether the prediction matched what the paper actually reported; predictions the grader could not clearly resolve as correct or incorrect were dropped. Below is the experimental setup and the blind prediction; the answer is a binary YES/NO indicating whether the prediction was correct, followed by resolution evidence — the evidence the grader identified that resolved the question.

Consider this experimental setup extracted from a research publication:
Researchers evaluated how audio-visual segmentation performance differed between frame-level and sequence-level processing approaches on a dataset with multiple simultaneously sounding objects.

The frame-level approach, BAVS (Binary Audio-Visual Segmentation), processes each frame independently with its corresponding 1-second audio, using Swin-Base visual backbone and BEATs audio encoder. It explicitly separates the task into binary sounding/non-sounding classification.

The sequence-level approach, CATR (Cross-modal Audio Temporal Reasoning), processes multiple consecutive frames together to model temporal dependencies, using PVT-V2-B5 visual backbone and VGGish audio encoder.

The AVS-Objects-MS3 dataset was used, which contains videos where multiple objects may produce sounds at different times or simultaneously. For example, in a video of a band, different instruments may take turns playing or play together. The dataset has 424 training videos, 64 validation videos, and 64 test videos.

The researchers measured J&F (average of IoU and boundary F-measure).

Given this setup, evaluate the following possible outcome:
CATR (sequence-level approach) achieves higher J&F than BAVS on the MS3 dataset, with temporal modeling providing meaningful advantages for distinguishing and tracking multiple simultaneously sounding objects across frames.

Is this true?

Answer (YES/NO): YES